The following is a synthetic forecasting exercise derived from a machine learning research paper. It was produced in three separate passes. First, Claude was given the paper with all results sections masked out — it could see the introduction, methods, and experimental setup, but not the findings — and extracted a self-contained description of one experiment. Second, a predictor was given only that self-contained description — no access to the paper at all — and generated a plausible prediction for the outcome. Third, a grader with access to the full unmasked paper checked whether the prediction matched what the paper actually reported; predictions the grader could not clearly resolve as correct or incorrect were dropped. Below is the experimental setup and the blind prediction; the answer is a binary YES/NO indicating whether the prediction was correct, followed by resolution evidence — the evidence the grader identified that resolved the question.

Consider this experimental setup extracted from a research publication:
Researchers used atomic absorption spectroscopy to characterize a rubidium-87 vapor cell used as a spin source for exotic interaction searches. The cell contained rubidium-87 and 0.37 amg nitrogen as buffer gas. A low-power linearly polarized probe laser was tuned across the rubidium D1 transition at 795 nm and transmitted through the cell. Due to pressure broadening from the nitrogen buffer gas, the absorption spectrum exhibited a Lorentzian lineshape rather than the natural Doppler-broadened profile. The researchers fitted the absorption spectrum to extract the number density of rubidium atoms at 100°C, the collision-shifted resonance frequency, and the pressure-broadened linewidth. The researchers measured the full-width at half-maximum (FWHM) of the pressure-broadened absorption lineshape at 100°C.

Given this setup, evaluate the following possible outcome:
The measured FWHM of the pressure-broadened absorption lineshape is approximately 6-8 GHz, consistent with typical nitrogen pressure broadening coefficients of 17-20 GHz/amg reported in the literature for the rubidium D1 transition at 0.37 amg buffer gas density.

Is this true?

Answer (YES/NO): YES